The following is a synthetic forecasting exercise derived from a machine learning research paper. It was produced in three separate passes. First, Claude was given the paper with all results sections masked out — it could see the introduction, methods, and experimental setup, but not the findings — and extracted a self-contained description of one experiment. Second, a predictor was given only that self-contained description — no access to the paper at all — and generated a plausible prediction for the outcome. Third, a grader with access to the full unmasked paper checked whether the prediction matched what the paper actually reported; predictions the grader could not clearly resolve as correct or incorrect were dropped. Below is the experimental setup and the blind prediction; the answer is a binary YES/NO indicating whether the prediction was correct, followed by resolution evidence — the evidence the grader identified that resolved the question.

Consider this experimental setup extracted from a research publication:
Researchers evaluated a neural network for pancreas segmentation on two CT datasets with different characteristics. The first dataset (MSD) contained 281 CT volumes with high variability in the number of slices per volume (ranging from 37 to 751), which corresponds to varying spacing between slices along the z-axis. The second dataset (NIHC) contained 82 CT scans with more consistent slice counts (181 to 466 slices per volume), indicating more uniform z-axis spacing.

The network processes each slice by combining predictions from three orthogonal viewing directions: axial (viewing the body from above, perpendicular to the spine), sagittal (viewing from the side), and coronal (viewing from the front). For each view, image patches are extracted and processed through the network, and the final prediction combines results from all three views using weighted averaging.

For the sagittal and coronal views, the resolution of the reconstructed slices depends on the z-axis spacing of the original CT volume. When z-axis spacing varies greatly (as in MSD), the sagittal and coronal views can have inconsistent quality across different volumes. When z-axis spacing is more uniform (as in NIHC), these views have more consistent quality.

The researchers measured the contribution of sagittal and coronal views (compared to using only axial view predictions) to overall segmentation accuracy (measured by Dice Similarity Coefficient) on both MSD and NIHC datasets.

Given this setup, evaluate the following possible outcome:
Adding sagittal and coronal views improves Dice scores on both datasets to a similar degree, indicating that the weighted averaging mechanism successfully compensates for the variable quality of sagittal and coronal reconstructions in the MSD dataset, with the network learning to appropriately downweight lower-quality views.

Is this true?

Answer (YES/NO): NO